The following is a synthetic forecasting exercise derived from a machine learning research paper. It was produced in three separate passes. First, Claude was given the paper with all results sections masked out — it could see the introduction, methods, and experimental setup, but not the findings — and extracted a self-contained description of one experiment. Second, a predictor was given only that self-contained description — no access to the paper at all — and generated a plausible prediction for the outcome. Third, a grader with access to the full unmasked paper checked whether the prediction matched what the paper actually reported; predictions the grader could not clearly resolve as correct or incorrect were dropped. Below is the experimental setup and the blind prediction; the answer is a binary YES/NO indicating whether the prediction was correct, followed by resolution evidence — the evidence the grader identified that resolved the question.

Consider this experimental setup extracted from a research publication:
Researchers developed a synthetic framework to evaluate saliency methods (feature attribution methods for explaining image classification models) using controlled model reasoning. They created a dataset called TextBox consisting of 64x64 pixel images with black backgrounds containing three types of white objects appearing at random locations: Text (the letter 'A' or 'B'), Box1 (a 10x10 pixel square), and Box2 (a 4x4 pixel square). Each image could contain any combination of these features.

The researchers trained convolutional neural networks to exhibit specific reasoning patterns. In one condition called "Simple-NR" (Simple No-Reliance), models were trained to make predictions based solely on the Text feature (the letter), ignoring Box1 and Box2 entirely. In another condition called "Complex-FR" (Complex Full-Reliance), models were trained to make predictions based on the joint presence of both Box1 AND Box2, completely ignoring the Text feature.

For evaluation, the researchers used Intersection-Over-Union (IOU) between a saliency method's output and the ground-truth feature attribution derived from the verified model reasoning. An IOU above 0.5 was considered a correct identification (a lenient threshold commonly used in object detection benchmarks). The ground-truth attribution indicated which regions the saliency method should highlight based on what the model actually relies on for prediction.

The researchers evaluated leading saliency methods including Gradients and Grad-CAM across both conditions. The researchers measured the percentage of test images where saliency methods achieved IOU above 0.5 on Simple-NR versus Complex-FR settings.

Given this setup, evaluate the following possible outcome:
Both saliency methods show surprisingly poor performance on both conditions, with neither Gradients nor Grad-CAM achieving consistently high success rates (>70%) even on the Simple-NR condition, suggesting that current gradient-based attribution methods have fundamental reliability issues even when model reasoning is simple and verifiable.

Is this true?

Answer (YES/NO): NO